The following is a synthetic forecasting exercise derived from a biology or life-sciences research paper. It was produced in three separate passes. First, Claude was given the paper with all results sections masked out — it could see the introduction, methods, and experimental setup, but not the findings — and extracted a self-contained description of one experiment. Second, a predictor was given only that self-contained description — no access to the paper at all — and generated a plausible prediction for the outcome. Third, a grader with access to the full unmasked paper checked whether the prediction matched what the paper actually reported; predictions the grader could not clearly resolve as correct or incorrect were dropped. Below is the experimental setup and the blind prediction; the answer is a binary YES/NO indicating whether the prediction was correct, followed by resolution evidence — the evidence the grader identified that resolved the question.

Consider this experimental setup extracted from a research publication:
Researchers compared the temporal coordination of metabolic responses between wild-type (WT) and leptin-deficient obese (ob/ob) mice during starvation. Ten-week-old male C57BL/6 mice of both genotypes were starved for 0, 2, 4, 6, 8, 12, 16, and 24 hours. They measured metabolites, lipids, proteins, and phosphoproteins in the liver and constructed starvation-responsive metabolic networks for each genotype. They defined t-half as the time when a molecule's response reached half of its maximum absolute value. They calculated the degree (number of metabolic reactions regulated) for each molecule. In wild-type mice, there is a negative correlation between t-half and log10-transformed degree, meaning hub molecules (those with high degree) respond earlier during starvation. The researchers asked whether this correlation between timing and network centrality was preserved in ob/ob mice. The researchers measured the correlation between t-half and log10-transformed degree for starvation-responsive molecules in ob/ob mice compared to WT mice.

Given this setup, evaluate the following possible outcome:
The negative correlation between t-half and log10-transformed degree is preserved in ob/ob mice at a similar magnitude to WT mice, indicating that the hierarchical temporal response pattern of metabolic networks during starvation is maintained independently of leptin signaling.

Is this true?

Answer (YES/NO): NO